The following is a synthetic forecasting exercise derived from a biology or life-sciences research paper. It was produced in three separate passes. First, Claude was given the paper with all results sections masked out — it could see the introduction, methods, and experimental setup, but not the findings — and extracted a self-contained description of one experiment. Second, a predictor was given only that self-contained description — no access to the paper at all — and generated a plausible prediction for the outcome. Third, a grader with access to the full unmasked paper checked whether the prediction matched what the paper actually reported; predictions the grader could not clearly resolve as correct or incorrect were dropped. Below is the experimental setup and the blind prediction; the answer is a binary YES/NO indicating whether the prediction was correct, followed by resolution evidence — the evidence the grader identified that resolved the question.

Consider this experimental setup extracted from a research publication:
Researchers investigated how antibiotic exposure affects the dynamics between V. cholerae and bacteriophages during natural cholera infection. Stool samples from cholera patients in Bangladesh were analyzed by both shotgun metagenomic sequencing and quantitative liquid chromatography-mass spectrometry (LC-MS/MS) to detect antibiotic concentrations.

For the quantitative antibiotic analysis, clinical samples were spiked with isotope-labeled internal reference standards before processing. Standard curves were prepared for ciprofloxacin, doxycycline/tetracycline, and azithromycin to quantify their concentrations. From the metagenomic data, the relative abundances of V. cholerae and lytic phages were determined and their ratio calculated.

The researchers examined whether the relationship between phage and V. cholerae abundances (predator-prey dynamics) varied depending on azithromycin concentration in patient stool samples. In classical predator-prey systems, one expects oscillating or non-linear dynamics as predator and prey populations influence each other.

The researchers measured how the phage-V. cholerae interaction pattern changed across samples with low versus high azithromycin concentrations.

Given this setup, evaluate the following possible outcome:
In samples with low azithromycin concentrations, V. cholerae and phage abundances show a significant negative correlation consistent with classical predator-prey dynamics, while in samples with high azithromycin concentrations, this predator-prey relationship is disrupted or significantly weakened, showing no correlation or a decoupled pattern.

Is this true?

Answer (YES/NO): NO